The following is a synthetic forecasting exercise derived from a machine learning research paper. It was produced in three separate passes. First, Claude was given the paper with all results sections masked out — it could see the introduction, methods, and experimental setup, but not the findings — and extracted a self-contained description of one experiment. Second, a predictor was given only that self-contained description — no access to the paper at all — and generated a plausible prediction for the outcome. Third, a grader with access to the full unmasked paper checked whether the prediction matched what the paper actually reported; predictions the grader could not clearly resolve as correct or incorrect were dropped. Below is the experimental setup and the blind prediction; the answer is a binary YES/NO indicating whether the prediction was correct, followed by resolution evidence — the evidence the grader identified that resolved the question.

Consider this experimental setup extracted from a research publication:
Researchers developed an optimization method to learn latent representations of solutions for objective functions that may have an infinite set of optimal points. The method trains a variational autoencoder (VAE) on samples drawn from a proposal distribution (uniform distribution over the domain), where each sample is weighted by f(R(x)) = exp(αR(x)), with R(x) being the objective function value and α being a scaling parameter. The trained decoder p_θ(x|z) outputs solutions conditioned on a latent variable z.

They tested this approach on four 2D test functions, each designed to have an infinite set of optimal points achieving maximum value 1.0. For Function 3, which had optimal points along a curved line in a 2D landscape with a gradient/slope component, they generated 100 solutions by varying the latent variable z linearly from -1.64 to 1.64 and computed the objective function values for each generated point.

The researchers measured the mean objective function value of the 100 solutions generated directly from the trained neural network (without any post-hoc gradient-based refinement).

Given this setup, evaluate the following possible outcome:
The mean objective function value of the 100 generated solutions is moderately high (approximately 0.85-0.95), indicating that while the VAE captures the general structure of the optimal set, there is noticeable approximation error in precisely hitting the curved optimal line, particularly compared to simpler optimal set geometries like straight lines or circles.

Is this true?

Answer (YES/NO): YES